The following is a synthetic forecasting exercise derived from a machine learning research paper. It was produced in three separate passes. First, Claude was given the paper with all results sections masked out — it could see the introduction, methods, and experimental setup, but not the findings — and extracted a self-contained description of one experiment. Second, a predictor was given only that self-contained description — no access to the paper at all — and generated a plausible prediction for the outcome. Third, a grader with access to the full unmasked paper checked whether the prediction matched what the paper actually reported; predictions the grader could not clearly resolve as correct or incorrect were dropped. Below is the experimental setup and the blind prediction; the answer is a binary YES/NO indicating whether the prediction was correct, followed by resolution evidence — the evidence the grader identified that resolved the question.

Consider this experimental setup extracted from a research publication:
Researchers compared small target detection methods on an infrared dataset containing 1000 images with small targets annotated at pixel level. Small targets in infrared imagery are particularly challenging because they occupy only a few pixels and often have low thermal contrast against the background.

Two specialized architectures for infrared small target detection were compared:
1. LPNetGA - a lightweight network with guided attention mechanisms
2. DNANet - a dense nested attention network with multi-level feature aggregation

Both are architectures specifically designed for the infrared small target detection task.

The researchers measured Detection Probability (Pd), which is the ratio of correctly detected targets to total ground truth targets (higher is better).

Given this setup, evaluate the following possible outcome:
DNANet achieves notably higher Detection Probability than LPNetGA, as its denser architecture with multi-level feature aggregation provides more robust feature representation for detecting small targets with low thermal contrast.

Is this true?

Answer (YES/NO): YES